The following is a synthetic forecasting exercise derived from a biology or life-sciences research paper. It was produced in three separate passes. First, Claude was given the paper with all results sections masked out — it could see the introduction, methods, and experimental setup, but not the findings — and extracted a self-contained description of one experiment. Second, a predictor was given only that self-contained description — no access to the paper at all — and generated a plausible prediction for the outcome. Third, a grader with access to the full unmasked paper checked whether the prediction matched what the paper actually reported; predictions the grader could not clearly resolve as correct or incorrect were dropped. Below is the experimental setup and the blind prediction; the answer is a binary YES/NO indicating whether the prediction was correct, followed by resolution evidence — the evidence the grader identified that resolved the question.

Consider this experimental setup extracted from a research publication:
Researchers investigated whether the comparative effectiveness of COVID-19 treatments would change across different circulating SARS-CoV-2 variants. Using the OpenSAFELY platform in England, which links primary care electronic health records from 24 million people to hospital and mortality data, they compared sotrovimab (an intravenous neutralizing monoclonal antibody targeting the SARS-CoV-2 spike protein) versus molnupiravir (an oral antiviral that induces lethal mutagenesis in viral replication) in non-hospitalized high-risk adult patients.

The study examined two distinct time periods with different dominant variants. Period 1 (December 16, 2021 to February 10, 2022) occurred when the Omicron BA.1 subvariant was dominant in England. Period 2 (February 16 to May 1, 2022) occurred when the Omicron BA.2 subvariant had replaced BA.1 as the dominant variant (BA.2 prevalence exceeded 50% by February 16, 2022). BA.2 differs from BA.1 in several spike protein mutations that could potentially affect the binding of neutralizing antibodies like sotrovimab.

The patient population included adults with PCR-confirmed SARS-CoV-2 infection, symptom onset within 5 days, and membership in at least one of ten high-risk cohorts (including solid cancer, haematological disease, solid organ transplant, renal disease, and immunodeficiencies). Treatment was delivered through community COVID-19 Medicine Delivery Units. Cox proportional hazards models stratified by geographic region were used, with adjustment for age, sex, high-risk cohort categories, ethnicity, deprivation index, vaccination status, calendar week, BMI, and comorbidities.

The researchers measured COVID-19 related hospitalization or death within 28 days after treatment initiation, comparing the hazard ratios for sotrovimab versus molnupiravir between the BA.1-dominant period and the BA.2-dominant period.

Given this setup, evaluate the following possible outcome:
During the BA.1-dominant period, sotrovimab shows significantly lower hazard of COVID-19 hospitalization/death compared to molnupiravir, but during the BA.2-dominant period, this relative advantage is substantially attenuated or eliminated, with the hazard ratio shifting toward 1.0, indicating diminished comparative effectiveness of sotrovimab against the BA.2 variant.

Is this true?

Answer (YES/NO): NO